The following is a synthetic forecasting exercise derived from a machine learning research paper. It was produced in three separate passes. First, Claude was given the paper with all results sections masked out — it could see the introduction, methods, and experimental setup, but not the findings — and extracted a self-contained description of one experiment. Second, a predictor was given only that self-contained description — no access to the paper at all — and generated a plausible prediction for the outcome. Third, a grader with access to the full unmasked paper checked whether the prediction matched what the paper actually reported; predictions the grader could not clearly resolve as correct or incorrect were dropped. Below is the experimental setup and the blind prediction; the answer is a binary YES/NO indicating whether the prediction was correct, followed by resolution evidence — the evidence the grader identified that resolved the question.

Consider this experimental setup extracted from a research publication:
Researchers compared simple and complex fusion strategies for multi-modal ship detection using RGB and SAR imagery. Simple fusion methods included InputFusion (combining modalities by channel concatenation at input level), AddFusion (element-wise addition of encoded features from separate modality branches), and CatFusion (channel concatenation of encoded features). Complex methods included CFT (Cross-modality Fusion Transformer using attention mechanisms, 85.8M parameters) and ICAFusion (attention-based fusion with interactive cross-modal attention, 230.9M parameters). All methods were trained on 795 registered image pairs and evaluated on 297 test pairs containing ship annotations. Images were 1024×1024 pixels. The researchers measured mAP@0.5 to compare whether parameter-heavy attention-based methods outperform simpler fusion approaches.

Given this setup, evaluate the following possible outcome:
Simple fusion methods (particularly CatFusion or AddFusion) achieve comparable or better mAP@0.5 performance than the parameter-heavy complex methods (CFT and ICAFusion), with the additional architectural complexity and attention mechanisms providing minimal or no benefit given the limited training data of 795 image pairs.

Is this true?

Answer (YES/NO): NO